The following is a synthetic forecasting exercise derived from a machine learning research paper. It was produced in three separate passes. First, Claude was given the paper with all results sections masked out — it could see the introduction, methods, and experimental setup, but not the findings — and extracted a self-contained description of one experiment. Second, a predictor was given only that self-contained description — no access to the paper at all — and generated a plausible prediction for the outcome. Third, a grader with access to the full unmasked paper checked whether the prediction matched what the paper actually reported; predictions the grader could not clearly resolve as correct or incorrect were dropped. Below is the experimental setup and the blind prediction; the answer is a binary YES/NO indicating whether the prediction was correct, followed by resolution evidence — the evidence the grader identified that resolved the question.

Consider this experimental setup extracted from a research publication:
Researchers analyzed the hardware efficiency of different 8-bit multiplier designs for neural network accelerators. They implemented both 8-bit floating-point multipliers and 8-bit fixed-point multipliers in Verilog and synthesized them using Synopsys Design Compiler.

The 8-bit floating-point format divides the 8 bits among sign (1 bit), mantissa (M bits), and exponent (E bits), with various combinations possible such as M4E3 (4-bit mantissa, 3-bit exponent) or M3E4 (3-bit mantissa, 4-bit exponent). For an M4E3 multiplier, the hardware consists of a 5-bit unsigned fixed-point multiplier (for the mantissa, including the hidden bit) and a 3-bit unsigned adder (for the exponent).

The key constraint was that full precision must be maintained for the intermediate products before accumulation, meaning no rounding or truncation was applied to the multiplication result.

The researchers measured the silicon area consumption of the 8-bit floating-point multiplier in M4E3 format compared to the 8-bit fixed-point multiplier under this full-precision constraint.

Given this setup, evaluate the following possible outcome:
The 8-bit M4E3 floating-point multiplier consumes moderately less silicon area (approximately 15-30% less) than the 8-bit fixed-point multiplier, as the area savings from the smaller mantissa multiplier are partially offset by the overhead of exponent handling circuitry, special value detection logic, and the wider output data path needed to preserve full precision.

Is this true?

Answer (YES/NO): NO